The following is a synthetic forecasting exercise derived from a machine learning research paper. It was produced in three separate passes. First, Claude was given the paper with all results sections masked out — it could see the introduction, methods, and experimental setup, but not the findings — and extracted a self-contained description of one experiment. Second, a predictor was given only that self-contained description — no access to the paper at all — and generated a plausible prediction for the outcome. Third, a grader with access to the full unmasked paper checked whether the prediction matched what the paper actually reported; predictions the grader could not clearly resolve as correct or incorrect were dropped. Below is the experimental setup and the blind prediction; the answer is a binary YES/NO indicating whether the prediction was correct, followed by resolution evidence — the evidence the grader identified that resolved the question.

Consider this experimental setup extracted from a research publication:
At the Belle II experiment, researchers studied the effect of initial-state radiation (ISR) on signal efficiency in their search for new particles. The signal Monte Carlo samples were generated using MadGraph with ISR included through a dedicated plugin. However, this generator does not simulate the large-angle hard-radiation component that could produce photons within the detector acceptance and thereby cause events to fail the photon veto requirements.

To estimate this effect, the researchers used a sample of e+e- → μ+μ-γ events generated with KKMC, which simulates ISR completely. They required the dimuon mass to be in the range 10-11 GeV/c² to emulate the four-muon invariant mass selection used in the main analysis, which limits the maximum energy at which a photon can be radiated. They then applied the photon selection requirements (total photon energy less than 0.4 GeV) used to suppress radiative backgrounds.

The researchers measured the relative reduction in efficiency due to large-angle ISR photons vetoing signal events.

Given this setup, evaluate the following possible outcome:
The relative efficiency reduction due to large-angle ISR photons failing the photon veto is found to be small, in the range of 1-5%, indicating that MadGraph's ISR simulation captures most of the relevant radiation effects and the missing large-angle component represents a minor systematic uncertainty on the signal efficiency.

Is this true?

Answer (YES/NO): YES